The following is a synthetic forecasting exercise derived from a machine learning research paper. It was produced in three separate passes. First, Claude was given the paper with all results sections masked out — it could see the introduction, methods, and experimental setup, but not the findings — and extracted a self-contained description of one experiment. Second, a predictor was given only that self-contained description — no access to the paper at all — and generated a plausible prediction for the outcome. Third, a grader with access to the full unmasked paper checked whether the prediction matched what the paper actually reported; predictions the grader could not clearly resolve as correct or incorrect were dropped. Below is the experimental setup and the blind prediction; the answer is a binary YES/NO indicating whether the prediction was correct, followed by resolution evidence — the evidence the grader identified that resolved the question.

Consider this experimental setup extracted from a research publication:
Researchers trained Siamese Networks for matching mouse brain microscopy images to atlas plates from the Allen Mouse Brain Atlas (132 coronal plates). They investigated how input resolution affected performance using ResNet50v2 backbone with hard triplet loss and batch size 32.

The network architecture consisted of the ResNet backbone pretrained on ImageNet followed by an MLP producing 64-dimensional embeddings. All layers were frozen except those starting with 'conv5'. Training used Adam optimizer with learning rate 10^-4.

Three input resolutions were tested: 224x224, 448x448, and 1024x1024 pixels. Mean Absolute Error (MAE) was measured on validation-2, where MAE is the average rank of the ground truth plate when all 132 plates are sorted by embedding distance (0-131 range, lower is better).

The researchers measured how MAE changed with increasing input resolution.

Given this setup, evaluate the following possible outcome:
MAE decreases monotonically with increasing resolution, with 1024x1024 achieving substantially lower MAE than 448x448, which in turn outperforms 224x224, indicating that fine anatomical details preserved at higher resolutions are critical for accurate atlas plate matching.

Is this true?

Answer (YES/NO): NO